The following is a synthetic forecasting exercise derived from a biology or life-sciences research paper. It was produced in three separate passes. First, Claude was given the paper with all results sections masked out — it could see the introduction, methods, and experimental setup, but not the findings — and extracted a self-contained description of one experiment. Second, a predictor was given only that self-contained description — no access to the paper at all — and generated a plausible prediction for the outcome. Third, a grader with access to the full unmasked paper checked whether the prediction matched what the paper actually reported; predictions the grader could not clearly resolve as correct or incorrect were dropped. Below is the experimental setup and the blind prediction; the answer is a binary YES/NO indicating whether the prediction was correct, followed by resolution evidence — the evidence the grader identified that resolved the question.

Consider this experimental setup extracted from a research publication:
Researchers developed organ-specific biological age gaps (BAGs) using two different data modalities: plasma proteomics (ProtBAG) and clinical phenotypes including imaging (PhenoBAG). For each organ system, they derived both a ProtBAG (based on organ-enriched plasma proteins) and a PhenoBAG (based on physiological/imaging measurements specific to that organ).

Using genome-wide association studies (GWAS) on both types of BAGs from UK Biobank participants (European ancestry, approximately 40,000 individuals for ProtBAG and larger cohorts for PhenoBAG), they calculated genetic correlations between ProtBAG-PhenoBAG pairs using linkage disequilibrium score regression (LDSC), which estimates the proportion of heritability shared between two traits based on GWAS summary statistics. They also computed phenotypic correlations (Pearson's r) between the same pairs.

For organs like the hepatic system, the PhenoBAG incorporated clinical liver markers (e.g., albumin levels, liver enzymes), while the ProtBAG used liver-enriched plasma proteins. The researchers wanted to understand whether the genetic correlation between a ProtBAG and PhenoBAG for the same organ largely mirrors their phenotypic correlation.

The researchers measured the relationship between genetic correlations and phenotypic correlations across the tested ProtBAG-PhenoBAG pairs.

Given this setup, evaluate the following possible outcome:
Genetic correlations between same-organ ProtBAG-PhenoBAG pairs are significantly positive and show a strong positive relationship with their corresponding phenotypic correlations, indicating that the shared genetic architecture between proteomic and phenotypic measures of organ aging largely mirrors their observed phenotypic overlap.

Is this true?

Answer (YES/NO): NO